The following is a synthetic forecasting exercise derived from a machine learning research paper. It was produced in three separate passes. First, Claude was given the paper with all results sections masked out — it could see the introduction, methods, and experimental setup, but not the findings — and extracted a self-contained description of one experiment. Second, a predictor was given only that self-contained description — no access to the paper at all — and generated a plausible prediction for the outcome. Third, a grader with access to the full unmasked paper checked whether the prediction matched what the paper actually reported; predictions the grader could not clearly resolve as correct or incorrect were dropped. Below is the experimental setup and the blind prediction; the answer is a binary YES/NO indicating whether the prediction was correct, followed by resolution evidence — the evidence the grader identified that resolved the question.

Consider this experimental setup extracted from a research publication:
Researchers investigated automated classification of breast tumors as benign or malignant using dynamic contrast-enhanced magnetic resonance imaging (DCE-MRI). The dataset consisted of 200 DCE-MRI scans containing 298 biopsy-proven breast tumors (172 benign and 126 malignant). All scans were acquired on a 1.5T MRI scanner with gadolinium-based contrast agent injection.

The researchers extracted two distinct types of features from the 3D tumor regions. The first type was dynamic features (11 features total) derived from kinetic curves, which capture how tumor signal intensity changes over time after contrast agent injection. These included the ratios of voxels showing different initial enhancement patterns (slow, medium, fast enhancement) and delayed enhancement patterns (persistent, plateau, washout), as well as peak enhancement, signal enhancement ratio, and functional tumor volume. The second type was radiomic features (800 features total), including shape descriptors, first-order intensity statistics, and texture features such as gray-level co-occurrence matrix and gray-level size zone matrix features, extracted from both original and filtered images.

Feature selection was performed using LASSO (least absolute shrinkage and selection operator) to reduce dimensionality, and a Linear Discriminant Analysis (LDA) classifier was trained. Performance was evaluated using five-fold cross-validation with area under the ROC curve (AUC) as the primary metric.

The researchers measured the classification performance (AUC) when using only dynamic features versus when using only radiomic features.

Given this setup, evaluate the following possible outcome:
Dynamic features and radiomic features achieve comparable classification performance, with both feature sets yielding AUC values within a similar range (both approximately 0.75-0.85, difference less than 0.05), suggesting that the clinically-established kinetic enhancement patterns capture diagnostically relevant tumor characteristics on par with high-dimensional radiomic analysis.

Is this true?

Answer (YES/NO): NO